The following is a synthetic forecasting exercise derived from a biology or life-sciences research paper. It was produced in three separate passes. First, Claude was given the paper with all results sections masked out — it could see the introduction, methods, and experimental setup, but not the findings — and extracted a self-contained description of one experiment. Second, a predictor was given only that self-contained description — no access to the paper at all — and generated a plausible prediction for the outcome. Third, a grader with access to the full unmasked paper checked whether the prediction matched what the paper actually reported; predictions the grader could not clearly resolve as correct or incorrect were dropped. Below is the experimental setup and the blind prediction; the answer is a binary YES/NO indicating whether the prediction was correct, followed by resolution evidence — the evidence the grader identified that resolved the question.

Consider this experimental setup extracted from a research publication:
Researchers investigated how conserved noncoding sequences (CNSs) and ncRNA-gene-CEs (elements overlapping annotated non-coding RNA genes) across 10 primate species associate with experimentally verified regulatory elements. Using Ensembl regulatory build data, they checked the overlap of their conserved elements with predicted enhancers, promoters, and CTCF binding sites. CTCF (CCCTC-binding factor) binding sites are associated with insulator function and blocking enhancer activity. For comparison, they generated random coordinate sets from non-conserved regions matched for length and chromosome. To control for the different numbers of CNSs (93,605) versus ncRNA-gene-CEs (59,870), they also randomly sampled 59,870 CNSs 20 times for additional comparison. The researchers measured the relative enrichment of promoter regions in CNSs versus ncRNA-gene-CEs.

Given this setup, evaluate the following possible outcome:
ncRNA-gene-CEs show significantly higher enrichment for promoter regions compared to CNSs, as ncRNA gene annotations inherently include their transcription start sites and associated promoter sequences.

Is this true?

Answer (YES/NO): YES